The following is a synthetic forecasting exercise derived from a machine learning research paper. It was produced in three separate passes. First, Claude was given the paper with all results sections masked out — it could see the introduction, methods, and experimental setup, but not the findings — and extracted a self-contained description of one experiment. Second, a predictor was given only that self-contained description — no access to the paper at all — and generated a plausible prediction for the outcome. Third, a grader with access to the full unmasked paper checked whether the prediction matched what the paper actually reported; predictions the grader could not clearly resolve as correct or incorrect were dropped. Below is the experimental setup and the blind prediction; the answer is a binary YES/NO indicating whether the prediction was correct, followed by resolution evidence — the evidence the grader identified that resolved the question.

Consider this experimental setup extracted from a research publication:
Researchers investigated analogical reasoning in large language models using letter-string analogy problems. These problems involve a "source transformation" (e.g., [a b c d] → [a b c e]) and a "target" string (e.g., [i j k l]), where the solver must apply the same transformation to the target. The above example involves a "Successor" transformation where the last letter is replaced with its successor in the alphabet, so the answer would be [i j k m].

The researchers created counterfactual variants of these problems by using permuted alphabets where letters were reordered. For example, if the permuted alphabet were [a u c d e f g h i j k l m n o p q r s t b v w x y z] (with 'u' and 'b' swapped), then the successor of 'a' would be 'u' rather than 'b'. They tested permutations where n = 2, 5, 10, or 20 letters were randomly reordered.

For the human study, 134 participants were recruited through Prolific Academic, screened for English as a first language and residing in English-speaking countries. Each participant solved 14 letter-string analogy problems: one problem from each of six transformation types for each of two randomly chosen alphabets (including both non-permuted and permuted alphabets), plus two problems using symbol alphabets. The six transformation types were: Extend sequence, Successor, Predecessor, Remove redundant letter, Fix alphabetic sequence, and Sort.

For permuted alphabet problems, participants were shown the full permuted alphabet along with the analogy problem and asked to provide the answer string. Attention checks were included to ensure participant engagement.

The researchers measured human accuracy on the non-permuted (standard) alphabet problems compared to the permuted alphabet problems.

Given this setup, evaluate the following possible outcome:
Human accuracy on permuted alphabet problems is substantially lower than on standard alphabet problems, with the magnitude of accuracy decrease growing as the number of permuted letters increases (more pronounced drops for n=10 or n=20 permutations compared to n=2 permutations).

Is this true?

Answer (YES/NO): NO